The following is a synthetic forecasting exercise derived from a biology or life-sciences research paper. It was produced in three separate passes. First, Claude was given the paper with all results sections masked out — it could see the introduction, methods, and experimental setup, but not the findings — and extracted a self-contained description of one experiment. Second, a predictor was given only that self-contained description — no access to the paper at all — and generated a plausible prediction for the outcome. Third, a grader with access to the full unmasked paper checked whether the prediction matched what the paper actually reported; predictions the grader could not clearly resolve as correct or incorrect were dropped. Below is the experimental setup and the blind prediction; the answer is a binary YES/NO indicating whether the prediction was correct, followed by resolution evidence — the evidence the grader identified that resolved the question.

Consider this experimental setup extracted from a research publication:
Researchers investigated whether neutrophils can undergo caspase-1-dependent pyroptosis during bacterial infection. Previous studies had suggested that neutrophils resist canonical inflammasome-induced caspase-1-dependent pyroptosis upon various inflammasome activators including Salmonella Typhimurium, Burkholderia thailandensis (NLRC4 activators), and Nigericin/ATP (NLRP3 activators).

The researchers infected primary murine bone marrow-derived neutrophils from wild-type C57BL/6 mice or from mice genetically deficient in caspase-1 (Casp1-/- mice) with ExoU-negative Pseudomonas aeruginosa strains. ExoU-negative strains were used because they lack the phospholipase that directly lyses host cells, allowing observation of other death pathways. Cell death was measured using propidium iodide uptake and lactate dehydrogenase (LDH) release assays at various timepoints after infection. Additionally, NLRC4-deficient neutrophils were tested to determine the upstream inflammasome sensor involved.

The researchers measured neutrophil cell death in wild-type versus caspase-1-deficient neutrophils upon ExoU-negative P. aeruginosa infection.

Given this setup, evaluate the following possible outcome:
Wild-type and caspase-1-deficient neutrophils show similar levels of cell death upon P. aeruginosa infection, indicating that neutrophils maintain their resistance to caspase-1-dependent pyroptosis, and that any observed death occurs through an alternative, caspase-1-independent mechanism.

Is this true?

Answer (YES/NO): NO